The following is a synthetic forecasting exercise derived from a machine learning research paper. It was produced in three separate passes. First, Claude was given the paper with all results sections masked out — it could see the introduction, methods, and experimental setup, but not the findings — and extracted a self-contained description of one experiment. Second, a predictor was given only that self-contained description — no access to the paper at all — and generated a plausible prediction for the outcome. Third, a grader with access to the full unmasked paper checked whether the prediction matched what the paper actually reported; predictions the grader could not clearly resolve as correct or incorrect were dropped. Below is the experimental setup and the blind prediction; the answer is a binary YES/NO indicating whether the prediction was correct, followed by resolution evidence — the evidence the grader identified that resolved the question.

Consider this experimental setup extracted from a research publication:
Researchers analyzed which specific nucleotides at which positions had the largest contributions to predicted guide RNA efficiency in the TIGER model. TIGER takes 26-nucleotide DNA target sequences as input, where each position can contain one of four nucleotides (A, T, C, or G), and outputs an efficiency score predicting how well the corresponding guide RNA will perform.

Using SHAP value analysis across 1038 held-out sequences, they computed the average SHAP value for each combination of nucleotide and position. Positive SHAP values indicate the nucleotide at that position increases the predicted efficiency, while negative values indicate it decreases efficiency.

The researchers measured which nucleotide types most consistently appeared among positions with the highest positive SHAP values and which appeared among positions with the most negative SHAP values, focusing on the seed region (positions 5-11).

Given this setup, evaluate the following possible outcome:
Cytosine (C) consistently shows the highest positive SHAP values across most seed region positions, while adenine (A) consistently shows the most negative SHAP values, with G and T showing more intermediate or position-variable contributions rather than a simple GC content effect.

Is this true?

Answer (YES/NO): NO